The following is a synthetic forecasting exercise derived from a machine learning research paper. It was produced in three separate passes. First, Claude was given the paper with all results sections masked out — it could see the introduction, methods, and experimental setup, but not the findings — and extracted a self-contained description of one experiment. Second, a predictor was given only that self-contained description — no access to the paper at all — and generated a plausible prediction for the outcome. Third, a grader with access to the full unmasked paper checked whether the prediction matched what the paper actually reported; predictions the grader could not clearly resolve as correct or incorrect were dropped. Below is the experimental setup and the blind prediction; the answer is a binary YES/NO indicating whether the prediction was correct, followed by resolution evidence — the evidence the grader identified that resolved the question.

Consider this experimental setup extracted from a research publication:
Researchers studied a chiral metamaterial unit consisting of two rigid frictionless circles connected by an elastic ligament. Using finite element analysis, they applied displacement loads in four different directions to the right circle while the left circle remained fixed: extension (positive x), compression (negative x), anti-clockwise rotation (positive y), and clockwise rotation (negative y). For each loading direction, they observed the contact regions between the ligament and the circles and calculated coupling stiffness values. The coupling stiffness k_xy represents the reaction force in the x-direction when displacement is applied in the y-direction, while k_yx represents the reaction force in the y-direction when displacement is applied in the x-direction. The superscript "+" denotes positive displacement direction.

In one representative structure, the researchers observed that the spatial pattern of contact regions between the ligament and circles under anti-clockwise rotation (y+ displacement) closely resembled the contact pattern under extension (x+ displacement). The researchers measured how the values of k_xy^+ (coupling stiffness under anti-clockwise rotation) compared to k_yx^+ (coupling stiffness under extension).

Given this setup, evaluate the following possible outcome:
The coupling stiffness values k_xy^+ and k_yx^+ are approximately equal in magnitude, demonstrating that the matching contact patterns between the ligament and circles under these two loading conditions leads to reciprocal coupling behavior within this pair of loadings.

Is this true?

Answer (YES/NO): YES